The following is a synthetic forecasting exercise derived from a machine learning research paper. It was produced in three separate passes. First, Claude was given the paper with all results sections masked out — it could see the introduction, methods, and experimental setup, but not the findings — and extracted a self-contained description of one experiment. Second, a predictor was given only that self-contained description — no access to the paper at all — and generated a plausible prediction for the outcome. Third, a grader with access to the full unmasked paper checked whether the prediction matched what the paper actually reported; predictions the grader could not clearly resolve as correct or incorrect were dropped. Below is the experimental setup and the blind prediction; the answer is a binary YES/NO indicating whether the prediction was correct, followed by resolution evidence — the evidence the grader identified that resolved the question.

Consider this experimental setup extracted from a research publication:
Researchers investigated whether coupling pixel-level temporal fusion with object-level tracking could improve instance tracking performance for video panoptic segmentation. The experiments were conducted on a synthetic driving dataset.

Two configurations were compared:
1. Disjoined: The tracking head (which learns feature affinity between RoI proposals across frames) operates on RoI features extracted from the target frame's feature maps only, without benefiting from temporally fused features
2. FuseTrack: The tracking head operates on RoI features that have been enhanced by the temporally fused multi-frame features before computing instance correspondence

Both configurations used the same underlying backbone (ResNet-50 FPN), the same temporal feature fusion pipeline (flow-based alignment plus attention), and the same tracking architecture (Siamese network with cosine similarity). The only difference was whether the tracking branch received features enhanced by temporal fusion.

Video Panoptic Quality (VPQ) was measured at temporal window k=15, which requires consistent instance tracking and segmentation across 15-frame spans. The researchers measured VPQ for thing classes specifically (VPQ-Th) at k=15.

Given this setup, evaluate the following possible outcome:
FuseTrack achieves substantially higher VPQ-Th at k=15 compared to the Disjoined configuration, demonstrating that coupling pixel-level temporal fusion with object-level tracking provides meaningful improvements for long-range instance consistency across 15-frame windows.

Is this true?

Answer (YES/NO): YES